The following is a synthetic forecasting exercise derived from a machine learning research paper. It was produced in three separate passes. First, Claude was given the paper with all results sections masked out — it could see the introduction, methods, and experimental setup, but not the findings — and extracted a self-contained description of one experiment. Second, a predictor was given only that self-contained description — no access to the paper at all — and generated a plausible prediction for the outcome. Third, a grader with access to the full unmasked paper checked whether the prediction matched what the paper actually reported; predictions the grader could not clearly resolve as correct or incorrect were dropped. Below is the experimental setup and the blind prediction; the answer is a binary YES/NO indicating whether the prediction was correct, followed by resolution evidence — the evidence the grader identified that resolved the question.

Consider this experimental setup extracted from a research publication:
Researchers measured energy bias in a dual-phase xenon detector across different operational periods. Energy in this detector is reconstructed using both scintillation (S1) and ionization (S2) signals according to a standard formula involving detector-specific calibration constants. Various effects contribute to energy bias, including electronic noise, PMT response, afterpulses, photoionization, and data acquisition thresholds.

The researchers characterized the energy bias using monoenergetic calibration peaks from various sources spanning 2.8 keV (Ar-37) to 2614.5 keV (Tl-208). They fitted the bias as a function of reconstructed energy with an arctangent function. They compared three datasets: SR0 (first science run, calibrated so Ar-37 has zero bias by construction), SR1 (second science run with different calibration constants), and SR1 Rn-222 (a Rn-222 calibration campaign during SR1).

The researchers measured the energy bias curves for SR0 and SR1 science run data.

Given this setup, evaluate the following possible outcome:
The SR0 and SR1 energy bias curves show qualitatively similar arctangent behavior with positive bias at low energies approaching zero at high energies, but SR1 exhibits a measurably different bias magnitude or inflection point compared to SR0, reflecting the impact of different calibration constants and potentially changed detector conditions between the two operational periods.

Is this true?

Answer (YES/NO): NO